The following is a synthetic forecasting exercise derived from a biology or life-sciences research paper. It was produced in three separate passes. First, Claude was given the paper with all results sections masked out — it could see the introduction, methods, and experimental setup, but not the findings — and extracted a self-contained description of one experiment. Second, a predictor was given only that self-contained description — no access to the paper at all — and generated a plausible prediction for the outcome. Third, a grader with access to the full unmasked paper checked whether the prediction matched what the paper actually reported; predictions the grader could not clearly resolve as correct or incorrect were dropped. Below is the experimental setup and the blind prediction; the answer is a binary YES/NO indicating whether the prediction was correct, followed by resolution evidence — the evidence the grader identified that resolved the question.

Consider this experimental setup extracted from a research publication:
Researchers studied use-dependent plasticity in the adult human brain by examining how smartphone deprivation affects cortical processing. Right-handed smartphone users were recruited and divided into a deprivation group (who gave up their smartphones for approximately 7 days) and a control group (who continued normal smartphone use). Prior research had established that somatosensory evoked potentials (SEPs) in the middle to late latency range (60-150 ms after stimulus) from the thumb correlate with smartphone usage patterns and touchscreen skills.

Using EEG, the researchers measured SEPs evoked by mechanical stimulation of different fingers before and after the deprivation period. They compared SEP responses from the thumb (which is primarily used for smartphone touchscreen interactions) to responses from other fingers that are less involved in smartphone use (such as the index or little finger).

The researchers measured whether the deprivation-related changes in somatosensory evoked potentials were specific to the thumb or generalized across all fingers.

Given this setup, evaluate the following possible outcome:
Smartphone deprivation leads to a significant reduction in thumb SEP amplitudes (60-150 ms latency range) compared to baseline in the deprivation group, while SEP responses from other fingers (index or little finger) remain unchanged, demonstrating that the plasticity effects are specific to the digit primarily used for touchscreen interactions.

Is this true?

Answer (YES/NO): NO